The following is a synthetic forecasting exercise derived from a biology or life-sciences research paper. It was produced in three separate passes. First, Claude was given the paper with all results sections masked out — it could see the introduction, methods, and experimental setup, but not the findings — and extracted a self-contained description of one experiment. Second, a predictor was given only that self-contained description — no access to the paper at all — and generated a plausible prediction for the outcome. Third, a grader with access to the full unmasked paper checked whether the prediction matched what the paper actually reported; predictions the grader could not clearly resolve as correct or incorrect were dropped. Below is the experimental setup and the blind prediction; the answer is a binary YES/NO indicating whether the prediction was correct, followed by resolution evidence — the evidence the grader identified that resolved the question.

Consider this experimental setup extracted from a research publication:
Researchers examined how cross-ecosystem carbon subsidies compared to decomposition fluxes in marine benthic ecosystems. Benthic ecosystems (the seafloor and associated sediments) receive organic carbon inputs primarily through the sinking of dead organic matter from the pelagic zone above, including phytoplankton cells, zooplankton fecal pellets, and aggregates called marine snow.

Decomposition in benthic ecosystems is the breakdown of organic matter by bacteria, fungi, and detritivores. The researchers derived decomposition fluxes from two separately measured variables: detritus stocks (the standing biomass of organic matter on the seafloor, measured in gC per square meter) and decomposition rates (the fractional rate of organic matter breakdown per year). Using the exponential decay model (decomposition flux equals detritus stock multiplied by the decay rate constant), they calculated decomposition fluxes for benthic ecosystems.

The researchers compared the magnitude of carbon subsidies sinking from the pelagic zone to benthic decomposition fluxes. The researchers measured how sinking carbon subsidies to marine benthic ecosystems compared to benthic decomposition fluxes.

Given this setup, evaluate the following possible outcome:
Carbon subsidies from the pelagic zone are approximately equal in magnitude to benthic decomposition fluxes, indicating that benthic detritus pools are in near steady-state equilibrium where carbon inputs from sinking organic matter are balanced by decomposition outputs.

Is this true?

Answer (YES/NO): NO